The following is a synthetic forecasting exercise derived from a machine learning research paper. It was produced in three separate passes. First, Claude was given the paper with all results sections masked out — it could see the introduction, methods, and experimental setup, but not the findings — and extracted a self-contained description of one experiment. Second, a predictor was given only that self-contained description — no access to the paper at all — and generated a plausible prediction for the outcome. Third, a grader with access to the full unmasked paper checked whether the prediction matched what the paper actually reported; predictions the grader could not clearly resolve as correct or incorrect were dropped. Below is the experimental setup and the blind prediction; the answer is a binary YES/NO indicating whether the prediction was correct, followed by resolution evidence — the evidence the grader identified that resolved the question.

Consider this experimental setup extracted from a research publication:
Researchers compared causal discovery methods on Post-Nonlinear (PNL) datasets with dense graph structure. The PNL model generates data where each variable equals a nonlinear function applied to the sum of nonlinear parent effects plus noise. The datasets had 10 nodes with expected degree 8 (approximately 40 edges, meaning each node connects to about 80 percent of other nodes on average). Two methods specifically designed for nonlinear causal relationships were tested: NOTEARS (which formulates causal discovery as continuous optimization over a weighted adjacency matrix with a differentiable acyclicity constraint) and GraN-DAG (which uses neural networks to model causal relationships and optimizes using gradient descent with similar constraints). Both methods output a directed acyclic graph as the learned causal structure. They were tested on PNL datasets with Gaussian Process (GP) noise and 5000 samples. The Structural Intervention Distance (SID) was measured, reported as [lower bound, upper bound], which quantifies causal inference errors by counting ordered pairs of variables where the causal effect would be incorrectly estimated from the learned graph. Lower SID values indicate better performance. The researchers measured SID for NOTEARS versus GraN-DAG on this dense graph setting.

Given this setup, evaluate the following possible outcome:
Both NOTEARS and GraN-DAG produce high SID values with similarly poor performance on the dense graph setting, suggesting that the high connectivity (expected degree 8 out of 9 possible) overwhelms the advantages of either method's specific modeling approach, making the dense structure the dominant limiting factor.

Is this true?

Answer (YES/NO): YES